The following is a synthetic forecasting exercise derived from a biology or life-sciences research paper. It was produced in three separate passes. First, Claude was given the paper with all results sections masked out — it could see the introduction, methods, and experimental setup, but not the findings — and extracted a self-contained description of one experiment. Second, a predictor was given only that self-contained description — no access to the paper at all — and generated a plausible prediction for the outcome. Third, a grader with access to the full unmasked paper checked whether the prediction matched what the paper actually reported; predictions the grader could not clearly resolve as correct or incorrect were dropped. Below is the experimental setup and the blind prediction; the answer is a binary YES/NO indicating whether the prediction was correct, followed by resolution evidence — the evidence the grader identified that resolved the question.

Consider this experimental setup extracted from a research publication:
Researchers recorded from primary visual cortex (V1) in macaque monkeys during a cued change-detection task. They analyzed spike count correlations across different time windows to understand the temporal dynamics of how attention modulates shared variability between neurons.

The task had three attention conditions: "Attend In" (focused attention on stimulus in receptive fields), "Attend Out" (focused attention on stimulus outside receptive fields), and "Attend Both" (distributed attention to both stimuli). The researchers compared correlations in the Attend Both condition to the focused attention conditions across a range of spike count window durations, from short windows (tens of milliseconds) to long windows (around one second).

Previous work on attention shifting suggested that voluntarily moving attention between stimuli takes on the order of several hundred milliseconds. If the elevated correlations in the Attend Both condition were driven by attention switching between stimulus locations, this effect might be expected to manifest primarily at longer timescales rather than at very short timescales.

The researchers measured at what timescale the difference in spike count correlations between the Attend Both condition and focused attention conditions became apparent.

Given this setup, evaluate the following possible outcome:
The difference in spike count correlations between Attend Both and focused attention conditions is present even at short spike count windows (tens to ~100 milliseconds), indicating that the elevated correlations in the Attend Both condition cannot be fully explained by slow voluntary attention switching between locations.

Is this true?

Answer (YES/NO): NO